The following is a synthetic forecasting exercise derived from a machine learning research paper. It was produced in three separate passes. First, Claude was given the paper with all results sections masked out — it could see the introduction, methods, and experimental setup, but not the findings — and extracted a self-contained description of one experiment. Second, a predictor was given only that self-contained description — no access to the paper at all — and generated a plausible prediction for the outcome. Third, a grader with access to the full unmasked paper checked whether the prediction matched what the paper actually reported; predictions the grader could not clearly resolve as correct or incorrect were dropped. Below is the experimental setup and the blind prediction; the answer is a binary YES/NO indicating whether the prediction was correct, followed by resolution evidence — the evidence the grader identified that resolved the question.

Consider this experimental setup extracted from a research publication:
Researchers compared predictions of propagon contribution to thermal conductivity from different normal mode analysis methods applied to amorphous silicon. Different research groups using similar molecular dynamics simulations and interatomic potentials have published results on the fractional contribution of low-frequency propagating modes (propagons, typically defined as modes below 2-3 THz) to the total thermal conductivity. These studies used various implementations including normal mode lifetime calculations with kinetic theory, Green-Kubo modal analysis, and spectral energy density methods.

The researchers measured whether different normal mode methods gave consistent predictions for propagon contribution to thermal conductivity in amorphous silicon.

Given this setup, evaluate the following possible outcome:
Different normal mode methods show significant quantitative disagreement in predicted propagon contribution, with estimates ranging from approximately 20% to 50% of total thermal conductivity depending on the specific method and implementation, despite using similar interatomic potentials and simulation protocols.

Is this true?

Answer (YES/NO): NO